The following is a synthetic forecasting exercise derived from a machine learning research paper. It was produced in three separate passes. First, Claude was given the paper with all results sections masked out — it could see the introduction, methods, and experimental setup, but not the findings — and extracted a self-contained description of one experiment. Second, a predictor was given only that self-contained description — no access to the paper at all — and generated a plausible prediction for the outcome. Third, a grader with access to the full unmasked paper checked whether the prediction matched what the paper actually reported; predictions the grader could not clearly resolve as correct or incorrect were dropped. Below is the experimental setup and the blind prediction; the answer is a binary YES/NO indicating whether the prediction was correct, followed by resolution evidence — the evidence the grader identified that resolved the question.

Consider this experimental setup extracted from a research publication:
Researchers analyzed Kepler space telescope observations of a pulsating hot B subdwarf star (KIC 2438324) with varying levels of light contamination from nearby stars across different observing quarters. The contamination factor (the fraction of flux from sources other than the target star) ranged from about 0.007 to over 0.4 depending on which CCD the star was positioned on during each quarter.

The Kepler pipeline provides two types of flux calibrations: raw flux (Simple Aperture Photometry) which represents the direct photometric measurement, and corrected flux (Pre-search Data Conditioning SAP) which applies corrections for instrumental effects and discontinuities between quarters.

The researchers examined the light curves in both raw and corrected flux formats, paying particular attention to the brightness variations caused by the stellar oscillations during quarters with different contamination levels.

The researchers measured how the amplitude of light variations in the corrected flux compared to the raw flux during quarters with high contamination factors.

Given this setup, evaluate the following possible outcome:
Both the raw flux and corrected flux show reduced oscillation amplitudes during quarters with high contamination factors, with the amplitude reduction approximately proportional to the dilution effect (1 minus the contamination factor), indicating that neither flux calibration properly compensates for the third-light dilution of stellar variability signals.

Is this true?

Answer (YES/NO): NO